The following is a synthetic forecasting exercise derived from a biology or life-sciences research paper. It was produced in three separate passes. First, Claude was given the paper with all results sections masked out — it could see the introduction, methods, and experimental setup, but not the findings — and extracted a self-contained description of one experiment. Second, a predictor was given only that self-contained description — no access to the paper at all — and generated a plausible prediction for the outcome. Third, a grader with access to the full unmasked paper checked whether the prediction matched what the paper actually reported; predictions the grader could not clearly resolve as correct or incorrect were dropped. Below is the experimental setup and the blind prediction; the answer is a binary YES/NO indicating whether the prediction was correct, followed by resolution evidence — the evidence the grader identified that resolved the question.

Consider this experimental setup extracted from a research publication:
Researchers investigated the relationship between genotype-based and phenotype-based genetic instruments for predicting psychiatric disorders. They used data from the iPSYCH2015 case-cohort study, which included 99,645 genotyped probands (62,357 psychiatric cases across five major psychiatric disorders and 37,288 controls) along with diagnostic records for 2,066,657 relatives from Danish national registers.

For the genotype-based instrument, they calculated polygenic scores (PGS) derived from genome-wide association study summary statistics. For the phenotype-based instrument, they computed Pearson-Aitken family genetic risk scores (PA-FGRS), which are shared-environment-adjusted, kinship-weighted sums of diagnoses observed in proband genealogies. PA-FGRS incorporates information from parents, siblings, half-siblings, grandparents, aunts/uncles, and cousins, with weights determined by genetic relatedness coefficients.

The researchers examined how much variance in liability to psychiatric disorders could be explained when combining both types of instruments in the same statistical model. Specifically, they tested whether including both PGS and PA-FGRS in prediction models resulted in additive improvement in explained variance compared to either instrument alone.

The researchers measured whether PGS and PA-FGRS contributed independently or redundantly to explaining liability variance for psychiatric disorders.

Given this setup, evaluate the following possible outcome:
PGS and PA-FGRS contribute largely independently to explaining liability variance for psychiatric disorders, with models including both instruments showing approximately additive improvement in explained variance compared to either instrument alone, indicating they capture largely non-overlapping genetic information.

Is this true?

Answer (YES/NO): YES